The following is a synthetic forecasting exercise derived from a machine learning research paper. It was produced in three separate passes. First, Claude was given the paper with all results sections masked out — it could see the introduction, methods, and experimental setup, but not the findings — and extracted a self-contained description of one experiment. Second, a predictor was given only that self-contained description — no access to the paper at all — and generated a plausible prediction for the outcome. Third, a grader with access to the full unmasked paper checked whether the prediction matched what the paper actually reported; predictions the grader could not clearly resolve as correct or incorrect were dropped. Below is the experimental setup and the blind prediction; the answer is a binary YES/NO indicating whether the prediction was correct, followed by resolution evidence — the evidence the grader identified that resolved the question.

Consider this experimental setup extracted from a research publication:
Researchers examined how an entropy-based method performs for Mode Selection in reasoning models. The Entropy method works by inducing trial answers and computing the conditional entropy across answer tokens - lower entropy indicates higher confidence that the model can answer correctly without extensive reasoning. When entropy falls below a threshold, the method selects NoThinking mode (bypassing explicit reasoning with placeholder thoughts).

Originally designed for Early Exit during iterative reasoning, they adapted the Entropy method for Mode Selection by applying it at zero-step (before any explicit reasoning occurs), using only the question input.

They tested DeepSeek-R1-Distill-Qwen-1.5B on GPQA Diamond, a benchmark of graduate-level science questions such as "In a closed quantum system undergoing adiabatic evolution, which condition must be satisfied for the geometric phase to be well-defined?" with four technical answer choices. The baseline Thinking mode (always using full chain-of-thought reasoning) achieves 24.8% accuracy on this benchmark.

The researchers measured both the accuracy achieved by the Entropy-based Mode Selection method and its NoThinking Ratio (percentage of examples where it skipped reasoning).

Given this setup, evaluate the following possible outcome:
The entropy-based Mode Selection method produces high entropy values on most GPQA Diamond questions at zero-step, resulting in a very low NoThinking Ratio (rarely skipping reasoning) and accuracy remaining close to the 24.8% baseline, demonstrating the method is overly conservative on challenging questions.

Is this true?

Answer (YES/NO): NO